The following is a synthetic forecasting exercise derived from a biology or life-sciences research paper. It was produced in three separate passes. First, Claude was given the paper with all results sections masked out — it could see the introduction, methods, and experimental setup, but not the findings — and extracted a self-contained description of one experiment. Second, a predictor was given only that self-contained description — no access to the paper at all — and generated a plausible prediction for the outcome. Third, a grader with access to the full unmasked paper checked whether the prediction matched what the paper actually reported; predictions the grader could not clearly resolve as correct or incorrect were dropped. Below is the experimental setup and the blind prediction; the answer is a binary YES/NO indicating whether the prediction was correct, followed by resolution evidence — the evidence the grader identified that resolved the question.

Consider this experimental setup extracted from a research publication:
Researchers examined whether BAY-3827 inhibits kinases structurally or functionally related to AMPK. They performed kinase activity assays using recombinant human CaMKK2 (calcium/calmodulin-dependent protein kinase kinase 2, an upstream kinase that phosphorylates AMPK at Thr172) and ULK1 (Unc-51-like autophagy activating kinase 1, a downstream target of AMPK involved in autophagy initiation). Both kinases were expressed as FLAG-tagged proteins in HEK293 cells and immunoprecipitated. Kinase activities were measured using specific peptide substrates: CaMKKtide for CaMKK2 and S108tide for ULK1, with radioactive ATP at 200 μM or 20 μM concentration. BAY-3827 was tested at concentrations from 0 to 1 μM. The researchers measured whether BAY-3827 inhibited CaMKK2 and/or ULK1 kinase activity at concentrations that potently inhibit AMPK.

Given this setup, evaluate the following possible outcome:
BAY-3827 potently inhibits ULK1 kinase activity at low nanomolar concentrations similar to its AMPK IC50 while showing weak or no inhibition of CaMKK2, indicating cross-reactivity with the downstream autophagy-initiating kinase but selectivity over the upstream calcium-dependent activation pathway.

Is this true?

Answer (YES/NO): NO